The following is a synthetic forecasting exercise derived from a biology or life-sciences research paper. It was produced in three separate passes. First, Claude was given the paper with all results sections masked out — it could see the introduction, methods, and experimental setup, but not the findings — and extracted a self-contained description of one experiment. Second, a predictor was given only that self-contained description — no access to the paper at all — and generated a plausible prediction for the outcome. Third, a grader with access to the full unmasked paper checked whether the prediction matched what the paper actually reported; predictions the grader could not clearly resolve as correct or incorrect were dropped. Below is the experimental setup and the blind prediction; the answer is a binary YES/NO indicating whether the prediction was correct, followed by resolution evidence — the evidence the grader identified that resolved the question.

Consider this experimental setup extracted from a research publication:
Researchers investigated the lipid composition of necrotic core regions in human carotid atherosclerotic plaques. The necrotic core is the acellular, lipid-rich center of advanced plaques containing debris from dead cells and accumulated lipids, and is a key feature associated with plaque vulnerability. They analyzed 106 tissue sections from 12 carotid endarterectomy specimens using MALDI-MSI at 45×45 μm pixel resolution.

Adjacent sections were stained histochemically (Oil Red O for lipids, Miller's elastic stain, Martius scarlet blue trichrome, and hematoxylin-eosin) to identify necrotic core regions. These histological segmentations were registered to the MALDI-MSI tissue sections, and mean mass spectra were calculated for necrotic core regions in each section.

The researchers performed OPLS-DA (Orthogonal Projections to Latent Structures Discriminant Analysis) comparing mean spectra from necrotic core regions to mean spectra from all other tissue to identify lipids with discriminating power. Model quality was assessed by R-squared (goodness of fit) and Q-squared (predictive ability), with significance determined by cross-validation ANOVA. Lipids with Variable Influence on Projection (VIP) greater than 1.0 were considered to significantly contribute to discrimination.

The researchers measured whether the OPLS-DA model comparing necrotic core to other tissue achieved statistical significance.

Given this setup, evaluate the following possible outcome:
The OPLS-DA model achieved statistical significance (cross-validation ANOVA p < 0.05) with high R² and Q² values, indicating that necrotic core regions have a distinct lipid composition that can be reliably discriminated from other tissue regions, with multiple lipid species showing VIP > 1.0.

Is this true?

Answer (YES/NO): YES